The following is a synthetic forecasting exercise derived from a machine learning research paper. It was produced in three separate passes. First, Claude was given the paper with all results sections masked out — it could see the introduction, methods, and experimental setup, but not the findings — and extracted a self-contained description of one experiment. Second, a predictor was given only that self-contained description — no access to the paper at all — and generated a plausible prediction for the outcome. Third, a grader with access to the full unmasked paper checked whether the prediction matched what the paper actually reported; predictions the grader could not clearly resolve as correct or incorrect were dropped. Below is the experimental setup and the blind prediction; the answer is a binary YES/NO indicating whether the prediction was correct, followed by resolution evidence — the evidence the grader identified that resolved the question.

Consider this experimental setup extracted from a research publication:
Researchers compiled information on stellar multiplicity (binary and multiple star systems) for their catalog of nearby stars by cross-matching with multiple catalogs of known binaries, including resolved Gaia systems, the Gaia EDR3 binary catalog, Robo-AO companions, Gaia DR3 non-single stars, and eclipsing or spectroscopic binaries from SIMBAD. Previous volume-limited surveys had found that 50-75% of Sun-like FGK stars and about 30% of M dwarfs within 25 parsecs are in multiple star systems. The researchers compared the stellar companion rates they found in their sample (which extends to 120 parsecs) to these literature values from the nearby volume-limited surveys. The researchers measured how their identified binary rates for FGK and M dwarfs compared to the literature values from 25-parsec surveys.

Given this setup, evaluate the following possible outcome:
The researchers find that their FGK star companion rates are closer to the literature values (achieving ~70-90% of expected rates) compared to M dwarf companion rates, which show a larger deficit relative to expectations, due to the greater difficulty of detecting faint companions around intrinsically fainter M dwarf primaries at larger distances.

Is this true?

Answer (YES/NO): NO